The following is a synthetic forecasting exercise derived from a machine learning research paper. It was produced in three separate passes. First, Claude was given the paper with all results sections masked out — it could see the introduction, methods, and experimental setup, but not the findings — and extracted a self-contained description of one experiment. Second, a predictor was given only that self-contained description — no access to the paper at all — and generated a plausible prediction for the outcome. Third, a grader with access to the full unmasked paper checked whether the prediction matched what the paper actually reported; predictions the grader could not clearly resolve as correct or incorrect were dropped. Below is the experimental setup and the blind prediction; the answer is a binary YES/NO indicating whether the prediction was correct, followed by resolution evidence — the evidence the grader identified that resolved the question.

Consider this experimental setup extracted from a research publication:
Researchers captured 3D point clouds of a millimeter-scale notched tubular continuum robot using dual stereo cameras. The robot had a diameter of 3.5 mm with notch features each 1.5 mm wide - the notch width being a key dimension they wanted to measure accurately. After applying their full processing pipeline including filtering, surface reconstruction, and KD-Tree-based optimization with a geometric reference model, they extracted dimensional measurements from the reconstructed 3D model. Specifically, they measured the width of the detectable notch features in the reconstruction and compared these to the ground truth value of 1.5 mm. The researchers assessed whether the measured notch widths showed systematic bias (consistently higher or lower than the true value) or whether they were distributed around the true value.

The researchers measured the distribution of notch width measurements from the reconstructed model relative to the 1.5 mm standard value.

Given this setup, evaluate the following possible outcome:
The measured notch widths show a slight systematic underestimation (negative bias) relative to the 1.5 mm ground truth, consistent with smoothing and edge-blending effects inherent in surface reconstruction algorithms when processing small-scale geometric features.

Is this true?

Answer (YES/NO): NO